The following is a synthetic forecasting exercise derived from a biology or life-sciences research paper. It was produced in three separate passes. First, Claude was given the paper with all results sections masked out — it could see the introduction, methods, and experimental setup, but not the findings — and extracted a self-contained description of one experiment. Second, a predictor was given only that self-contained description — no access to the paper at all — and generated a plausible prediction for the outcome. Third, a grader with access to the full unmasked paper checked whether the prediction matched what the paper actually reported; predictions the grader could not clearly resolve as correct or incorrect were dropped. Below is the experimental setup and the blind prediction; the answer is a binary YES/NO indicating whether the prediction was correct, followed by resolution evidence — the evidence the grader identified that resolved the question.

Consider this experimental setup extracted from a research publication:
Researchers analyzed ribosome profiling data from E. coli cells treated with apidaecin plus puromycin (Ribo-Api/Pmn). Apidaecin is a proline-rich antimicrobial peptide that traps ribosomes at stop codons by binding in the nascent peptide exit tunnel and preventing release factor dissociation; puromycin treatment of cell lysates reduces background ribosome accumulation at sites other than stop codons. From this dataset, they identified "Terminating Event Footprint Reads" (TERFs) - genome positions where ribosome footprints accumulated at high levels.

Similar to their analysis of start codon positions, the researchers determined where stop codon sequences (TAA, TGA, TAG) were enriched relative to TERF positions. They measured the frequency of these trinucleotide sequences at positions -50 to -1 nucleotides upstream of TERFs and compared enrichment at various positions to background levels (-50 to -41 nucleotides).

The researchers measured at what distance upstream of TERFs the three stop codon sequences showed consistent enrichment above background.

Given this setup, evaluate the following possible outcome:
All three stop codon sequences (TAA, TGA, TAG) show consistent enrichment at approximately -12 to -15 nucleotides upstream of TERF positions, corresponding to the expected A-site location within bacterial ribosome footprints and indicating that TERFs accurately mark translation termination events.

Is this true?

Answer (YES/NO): NO